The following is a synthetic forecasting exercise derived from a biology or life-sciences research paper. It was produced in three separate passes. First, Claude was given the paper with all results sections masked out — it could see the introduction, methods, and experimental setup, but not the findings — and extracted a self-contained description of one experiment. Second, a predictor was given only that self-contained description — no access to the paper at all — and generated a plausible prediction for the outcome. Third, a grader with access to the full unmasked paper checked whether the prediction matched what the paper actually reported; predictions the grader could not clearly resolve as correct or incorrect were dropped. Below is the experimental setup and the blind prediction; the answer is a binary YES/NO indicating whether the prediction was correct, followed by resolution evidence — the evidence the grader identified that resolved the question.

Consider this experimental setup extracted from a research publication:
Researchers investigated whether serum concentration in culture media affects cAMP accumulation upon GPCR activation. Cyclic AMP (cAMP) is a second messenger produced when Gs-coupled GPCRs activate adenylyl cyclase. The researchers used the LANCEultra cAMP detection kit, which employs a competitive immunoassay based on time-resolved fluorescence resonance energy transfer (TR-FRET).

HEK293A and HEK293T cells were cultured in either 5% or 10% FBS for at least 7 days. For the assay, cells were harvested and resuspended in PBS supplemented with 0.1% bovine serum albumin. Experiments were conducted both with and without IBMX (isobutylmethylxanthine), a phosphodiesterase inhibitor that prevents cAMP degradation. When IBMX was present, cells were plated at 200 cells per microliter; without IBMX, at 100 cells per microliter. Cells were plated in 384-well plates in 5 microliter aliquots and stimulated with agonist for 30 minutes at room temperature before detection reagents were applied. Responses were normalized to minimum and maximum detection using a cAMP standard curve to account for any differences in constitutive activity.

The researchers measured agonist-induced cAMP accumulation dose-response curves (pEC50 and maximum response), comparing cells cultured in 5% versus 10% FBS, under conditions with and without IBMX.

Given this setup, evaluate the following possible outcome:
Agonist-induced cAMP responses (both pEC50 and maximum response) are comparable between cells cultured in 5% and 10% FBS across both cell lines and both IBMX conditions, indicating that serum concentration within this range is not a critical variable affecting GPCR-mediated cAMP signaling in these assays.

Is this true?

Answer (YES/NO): YES